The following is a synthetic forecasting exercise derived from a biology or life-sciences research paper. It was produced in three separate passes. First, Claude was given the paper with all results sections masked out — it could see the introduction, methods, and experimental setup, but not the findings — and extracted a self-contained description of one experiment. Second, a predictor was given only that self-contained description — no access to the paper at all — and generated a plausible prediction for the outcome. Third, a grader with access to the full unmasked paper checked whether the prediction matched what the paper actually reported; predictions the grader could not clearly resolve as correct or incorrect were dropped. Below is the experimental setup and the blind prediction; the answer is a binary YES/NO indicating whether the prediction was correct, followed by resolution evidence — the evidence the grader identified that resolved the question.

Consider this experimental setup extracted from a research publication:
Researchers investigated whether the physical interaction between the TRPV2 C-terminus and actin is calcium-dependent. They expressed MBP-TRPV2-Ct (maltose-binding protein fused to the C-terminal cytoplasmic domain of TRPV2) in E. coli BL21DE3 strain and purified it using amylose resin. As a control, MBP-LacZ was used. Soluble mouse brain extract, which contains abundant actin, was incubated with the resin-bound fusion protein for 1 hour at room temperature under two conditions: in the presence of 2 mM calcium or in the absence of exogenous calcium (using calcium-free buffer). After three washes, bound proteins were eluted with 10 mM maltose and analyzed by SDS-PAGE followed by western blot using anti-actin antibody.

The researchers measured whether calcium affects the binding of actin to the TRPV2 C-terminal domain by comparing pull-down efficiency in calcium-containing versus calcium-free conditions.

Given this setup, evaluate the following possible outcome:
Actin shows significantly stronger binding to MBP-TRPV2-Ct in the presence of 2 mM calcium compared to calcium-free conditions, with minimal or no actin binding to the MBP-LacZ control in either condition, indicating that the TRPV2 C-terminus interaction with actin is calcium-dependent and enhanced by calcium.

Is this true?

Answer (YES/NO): NO